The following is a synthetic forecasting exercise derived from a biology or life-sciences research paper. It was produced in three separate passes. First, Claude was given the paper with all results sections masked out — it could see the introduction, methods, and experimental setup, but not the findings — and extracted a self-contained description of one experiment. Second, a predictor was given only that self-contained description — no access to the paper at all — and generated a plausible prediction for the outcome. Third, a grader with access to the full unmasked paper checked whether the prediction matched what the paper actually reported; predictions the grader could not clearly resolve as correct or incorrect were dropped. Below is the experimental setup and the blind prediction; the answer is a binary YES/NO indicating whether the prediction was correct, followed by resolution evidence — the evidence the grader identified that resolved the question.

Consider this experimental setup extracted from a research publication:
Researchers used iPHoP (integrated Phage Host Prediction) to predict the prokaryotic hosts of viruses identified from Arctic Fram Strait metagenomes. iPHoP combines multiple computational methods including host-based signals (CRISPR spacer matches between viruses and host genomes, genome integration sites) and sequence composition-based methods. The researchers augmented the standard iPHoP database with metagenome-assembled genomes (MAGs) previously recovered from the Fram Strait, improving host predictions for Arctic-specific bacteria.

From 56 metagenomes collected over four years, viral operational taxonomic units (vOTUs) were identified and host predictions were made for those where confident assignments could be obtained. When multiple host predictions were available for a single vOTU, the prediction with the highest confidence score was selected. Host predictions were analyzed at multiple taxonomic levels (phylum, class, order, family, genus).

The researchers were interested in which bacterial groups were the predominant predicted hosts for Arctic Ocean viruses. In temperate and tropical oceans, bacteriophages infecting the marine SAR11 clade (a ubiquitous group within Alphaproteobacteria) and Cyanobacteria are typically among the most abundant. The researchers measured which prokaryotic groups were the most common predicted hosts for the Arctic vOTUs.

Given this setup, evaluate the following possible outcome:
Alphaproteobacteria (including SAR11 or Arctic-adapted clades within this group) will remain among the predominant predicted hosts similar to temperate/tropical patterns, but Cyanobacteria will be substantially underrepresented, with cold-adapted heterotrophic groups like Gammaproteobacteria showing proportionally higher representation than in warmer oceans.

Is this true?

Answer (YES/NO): YES